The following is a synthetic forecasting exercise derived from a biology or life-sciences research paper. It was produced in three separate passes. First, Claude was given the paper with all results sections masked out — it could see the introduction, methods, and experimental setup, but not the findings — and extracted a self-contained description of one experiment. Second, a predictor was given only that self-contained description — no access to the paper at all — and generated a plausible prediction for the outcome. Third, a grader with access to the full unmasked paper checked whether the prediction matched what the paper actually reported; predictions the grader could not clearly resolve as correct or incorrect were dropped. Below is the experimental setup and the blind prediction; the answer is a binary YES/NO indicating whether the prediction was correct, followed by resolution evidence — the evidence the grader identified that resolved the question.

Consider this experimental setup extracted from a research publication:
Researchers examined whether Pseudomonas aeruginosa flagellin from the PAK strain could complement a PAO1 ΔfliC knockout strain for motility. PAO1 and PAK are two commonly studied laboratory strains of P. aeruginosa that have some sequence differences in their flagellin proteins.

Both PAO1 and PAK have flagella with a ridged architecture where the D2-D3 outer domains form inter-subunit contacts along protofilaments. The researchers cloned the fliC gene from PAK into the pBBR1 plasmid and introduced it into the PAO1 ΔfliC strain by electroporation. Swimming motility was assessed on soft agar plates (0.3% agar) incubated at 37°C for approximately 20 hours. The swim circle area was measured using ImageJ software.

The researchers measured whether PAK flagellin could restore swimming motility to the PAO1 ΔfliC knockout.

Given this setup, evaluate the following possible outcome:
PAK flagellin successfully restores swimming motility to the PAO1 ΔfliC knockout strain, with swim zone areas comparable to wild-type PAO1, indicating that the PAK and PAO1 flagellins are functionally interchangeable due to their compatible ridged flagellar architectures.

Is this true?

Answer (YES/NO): NO